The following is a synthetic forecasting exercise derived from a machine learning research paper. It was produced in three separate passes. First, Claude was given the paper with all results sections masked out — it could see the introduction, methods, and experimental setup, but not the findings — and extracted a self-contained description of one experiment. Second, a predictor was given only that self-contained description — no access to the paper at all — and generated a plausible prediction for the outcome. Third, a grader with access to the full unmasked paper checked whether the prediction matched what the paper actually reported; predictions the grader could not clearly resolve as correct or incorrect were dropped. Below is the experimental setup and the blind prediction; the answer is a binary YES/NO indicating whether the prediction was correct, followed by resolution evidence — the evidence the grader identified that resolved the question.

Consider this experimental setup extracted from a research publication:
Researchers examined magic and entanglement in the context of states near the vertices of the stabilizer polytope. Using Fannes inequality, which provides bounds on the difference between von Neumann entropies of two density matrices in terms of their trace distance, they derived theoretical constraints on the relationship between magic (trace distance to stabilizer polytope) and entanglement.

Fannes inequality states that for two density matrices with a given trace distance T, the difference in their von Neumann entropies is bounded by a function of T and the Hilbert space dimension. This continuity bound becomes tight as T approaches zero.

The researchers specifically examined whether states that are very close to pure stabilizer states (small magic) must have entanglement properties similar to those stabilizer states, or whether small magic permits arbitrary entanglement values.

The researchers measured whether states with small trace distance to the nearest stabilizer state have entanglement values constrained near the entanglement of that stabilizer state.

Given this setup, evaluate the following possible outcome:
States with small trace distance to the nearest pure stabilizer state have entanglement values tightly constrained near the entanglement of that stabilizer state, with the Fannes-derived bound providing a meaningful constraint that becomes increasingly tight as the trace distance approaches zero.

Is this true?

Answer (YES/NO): YES